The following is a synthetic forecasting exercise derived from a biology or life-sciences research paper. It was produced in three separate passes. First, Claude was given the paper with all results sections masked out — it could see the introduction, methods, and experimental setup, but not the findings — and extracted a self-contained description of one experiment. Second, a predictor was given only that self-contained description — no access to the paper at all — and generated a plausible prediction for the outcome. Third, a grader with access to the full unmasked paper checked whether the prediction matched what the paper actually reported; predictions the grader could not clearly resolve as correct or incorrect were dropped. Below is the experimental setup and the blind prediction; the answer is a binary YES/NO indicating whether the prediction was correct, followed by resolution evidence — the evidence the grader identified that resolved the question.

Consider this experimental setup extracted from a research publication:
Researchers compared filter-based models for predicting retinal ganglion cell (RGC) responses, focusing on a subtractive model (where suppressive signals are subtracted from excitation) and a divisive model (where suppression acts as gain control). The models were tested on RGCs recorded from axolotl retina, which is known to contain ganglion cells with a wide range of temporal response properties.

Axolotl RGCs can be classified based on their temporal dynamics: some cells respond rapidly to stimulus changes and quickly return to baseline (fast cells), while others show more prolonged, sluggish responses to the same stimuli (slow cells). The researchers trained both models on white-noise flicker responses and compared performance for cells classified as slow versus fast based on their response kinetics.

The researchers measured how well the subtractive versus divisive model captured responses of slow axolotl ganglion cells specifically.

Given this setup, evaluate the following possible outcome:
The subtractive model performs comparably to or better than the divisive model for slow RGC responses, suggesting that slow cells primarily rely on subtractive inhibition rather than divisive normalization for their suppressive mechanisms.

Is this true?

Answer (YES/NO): YES